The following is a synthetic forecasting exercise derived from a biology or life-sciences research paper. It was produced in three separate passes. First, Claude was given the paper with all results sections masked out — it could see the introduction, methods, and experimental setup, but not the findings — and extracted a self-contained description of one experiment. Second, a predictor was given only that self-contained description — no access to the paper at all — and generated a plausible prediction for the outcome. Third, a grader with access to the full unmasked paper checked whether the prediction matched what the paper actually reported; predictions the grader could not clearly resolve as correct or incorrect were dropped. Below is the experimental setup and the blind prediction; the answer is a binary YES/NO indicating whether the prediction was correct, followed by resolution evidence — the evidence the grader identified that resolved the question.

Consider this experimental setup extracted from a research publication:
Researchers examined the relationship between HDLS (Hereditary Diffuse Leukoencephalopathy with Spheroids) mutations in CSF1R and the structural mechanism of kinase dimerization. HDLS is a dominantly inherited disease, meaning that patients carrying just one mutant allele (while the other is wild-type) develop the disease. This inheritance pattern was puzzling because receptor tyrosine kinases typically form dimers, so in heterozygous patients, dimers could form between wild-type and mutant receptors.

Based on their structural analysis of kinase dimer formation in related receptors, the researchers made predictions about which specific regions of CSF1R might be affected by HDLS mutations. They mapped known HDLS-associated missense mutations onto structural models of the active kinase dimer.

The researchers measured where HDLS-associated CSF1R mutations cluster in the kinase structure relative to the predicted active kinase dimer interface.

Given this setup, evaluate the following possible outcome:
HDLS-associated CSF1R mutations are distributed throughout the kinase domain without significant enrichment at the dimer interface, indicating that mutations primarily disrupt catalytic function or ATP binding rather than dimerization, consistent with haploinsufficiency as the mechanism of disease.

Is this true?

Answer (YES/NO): NO